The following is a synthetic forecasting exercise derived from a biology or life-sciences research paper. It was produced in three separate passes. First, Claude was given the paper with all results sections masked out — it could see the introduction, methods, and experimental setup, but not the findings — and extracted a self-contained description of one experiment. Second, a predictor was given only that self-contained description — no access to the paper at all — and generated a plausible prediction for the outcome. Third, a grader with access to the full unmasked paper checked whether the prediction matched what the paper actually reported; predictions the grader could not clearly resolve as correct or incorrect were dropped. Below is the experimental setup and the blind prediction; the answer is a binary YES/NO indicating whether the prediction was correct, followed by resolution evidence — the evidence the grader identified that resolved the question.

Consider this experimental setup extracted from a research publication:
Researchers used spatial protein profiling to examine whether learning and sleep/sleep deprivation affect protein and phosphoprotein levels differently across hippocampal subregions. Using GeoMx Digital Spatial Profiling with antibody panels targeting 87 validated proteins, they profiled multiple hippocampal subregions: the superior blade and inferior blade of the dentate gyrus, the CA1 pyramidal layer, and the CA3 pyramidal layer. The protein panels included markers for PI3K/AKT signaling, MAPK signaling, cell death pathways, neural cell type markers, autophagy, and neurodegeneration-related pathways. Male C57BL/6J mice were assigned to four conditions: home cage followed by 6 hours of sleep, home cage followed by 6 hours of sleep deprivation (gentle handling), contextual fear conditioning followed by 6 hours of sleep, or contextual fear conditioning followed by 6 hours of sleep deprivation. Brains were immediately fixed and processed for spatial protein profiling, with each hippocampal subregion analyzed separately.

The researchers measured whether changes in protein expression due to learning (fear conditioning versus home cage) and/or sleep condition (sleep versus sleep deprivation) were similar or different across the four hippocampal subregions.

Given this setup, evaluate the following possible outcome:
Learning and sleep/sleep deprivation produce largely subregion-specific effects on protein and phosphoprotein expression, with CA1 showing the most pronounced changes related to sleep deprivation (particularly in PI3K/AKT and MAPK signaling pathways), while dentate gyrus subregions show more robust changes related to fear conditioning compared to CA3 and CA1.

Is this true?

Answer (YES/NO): NO